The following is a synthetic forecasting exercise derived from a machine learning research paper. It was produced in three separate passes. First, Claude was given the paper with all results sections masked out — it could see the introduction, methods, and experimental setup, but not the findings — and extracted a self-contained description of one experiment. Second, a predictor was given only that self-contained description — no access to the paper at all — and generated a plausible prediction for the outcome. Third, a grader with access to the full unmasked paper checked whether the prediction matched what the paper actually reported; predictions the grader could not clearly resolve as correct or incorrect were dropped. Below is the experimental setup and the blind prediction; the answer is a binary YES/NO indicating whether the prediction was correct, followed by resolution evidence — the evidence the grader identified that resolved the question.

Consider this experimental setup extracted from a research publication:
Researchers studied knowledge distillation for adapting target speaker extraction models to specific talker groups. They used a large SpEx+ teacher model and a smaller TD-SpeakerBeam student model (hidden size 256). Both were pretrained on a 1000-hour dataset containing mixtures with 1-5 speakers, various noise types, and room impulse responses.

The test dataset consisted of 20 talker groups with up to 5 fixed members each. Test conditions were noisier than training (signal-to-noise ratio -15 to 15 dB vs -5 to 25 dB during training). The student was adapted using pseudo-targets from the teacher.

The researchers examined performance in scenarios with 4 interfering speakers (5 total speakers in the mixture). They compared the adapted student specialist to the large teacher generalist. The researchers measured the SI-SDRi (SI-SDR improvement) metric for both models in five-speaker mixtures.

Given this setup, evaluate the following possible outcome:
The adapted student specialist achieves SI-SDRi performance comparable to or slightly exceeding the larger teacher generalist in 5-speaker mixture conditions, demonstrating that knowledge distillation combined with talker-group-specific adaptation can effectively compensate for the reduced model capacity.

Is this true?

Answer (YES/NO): YES